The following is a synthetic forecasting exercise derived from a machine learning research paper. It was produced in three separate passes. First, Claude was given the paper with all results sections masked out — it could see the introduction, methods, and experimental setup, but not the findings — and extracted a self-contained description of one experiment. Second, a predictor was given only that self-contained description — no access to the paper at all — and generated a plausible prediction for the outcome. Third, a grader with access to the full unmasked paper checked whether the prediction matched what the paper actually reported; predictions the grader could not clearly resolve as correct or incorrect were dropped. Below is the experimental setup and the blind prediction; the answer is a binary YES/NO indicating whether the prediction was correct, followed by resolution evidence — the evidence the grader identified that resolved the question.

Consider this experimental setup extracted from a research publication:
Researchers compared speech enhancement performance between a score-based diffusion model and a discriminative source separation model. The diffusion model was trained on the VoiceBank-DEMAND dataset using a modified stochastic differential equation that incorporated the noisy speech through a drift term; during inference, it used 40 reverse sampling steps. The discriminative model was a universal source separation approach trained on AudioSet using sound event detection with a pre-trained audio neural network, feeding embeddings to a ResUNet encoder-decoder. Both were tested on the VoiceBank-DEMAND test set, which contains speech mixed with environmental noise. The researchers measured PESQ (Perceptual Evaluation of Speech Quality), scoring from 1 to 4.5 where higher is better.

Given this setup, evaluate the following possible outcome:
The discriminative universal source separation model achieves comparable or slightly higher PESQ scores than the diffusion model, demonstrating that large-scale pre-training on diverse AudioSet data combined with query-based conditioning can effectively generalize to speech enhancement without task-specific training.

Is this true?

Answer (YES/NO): NO